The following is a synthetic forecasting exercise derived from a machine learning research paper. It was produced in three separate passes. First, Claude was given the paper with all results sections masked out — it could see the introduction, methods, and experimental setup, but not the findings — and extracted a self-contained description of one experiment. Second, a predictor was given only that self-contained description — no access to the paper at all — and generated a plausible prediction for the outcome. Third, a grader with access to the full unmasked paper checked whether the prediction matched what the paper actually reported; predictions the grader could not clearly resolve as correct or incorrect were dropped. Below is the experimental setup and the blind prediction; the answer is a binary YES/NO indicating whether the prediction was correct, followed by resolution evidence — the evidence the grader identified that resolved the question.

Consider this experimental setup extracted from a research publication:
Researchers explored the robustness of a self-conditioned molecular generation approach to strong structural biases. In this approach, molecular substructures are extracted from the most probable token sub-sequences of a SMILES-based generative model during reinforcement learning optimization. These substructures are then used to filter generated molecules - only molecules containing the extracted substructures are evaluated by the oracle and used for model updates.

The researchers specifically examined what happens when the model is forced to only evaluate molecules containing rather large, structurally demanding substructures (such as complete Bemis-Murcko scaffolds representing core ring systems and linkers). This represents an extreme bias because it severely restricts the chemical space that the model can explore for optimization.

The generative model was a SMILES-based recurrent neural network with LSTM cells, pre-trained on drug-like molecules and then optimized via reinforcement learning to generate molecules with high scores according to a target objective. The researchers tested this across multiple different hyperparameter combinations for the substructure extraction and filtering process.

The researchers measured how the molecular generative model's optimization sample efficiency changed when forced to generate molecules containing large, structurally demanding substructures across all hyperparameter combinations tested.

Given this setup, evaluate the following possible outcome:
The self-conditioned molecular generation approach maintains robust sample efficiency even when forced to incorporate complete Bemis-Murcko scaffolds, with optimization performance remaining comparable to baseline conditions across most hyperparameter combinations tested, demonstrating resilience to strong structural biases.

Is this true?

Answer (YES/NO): NO